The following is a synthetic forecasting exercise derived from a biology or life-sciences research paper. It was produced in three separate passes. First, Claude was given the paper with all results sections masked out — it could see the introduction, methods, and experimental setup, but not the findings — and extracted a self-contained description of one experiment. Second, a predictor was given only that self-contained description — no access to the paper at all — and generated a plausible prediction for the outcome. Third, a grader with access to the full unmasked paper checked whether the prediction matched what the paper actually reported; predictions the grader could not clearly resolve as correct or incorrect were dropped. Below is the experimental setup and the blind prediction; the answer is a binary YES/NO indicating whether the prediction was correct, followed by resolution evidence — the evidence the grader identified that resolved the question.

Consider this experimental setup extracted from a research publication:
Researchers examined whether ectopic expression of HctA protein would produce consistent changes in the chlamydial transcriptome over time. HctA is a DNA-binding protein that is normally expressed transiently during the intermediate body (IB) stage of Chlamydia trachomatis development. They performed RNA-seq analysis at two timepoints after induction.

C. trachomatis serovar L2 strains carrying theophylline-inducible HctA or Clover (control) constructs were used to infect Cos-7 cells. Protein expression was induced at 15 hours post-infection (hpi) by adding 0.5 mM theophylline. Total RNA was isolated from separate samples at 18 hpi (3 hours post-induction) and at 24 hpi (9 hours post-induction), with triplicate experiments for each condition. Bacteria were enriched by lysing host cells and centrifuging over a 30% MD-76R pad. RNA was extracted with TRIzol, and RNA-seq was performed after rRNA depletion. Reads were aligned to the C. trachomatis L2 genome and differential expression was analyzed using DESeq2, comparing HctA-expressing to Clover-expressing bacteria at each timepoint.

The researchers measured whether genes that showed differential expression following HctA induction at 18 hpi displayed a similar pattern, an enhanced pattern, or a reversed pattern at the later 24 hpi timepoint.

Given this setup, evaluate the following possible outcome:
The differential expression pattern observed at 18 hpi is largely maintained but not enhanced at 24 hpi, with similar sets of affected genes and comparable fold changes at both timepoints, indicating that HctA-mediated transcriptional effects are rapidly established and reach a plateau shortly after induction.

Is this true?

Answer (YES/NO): YES